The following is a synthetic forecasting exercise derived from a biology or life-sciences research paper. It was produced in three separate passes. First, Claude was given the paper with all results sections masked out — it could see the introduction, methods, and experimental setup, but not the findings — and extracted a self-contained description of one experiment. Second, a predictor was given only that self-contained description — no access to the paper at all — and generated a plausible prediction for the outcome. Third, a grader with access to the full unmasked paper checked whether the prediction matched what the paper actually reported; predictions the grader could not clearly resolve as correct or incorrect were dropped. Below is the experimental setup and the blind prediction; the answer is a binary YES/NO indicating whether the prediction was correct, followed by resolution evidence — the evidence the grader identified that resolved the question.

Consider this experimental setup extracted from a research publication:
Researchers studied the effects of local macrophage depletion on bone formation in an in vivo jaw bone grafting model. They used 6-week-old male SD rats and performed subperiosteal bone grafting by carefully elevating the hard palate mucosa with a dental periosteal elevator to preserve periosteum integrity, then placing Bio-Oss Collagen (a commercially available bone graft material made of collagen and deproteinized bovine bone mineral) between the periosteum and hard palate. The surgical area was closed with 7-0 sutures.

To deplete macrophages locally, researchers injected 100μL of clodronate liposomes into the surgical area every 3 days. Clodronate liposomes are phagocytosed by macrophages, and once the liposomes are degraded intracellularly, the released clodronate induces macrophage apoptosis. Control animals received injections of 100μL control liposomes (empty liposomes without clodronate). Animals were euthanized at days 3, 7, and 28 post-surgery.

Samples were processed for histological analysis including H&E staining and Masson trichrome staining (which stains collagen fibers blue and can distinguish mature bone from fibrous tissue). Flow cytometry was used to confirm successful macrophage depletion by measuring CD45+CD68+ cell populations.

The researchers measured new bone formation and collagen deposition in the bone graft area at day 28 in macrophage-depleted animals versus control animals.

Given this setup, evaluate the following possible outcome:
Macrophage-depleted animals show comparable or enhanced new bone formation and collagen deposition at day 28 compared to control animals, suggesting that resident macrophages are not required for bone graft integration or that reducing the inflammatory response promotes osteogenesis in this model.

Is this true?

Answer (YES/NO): YES